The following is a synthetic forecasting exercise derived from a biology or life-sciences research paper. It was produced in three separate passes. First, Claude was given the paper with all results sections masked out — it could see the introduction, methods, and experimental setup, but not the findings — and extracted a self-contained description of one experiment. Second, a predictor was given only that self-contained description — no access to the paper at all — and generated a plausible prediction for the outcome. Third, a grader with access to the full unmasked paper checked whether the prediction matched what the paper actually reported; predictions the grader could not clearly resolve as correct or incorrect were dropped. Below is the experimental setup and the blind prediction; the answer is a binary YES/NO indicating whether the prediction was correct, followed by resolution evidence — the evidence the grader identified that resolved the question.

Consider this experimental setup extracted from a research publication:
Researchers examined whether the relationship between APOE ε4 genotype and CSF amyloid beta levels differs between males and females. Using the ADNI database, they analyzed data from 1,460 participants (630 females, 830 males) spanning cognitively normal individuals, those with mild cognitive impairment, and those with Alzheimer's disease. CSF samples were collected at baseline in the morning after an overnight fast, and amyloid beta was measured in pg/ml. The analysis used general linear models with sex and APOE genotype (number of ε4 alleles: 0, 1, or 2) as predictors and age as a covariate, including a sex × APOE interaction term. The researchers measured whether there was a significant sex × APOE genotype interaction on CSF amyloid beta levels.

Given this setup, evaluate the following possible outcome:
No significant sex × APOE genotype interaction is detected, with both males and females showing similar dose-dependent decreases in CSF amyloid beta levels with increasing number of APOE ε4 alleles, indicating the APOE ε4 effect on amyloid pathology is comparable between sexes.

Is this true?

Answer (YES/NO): YES